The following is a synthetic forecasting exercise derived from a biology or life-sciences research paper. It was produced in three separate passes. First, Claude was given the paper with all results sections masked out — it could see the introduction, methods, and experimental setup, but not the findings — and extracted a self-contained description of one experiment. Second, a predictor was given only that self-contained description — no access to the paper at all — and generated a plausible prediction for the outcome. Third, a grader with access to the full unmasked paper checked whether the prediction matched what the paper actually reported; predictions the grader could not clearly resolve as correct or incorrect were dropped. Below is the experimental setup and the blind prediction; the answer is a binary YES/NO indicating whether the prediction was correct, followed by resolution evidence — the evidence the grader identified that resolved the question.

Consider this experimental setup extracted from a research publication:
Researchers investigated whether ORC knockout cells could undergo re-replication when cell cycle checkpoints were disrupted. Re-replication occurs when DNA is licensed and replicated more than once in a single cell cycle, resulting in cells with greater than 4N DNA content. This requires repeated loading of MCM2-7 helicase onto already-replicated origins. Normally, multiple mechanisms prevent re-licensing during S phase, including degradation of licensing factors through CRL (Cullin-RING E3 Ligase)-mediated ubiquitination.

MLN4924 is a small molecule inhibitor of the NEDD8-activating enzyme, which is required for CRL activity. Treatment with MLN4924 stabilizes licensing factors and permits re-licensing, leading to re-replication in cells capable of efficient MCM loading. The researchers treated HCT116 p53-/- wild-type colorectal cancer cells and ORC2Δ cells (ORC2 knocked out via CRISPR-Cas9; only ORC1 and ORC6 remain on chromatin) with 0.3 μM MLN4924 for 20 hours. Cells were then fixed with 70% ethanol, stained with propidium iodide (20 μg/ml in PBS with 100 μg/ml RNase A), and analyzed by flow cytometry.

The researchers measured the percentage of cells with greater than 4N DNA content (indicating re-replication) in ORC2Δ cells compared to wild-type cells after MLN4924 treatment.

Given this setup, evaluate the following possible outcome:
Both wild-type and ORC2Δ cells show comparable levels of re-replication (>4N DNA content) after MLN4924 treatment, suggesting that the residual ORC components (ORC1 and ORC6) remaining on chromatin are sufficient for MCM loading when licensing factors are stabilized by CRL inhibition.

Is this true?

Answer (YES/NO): NO